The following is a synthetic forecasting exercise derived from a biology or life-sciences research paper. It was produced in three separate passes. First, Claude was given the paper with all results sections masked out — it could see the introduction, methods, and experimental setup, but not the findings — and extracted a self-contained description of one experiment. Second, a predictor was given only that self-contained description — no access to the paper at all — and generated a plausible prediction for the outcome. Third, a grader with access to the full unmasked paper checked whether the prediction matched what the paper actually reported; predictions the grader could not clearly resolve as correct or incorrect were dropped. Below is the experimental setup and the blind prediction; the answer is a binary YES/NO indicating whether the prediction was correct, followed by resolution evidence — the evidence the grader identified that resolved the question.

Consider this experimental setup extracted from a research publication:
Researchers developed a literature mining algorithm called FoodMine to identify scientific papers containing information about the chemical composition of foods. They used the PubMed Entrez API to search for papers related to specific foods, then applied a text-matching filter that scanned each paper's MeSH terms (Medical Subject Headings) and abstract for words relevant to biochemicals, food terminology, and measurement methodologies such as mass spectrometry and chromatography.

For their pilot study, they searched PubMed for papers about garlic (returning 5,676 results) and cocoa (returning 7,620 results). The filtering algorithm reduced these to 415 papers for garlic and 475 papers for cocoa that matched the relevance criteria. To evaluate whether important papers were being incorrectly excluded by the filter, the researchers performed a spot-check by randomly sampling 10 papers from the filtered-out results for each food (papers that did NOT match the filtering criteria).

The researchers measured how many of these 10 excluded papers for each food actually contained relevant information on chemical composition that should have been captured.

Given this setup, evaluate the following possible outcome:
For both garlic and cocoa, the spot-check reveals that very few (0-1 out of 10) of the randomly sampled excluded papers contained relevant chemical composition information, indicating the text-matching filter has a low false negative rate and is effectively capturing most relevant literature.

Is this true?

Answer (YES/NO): NO